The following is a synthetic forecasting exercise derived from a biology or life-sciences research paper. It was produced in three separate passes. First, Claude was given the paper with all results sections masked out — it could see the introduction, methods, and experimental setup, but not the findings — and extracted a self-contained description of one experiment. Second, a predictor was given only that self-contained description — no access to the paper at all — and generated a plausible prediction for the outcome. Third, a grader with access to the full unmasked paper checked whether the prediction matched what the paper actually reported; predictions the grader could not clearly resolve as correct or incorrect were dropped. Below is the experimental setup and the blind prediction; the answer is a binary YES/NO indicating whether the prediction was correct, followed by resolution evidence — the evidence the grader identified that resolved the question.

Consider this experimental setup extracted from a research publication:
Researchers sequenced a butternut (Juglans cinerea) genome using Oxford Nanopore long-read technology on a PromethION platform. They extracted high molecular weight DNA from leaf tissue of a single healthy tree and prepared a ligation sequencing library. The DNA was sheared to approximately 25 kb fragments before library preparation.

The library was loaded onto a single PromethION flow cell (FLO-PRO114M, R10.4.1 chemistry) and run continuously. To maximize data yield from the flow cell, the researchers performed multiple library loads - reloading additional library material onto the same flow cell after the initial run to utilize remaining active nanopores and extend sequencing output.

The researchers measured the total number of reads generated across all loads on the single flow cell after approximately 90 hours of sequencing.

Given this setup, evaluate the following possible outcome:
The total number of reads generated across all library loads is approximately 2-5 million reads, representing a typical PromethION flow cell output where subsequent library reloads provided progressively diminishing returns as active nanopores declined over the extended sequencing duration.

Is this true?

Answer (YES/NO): NO